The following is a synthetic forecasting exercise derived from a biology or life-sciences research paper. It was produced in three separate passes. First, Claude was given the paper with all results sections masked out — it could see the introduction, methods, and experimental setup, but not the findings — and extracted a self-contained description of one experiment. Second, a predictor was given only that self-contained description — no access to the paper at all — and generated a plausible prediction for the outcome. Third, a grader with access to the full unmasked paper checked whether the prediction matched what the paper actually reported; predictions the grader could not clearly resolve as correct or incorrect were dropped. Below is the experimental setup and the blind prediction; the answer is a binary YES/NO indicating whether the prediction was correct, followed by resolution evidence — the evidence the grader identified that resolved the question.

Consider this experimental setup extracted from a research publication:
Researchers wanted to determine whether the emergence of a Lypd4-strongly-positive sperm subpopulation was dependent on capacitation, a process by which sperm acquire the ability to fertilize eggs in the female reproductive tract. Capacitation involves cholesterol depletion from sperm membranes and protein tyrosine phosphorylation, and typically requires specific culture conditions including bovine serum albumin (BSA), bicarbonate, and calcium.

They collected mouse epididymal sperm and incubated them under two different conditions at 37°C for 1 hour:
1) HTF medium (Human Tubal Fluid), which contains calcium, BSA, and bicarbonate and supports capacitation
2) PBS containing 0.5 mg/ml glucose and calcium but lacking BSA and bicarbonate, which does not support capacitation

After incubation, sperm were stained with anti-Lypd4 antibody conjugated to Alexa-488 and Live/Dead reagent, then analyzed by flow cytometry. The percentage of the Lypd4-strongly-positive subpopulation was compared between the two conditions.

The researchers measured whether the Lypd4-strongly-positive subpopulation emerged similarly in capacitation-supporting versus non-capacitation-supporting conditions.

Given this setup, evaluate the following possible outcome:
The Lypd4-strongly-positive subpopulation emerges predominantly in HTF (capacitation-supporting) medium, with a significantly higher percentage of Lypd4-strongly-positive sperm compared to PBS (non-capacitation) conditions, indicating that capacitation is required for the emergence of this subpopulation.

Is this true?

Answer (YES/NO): NO